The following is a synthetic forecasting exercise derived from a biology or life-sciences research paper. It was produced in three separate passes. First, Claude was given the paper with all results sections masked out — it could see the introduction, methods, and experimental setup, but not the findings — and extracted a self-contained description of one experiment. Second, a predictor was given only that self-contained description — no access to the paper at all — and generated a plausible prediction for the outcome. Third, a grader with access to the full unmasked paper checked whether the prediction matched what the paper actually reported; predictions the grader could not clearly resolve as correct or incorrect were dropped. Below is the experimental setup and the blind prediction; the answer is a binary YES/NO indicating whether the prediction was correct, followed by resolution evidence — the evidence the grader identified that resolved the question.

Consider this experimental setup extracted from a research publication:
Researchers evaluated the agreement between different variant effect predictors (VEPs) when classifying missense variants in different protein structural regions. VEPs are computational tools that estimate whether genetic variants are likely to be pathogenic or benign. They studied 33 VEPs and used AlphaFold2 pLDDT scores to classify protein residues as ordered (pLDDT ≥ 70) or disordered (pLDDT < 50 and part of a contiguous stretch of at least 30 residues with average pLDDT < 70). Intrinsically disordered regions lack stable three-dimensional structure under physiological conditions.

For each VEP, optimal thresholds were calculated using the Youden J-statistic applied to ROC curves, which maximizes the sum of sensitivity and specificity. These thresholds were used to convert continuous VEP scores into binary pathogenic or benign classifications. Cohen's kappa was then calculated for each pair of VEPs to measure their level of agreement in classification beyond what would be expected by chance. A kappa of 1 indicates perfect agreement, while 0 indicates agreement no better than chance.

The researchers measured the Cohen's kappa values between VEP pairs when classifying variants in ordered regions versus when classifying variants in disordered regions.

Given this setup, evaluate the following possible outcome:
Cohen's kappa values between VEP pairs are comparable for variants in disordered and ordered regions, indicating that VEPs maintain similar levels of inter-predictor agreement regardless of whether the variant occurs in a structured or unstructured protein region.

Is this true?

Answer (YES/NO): NO